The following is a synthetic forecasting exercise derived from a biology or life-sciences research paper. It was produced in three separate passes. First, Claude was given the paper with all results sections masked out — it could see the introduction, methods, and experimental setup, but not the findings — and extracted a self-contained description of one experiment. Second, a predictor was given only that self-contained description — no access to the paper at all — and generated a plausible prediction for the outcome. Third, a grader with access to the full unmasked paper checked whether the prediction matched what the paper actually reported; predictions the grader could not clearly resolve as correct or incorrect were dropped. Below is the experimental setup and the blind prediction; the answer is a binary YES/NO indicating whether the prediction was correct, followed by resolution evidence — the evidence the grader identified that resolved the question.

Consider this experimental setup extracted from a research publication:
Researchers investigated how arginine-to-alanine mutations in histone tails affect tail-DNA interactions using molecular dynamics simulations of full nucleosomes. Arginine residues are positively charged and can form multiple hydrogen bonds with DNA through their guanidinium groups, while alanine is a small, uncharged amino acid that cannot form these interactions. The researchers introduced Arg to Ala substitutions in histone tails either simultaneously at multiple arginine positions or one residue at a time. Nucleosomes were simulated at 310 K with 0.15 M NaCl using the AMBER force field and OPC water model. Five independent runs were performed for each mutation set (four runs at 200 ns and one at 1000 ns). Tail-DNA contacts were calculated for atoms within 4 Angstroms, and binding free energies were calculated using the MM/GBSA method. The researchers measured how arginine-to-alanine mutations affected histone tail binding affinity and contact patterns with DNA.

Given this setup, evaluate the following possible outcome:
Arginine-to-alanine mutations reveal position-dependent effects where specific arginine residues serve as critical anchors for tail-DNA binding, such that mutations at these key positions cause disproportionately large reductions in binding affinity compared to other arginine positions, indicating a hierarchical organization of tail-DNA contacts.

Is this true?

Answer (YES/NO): NO